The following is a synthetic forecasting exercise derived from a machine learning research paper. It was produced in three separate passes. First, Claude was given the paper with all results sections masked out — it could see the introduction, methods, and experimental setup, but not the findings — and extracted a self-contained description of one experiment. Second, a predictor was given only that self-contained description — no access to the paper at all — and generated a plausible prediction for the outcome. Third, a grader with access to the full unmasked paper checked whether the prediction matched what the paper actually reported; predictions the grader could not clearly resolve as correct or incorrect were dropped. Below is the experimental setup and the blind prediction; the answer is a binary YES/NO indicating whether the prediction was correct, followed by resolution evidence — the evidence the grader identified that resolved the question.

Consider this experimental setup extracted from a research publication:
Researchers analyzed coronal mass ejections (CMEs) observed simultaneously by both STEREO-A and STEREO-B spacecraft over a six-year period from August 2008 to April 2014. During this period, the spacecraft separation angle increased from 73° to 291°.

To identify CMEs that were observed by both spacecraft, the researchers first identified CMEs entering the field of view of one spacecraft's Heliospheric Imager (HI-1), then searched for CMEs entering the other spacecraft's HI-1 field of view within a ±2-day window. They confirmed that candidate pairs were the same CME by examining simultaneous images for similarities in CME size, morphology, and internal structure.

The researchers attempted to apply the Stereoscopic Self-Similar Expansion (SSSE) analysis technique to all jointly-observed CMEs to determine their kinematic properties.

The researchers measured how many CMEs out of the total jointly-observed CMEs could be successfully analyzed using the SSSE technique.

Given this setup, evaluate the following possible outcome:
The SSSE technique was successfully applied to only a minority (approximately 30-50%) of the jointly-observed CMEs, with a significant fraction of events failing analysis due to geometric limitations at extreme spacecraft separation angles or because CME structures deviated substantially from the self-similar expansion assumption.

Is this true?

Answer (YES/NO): NO